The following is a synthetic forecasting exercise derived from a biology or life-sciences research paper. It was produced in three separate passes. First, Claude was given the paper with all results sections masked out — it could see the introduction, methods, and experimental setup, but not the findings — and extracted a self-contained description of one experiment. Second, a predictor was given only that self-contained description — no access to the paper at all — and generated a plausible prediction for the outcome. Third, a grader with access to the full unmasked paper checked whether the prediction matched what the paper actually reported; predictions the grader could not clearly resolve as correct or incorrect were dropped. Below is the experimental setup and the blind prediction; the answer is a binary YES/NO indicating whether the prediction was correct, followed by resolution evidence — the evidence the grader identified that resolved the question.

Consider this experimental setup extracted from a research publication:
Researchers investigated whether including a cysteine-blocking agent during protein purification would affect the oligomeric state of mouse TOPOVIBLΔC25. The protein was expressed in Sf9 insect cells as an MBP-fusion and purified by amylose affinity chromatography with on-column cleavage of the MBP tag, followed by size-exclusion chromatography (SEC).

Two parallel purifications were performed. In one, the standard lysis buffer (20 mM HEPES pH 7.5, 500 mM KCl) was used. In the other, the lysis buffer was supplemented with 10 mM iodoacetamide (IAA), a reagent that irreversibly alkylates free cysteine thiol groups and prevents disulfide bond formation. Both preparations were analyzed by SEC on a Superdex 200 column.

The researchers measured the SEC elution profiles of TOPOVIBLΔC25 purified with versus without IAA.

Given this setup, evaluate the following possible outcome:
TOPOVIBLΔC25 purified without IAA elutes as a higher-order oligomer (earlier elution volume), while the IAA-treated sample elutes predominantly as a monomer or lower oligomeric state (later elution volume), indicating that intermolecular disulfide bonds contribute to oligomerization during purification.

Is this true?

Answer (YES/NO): YES